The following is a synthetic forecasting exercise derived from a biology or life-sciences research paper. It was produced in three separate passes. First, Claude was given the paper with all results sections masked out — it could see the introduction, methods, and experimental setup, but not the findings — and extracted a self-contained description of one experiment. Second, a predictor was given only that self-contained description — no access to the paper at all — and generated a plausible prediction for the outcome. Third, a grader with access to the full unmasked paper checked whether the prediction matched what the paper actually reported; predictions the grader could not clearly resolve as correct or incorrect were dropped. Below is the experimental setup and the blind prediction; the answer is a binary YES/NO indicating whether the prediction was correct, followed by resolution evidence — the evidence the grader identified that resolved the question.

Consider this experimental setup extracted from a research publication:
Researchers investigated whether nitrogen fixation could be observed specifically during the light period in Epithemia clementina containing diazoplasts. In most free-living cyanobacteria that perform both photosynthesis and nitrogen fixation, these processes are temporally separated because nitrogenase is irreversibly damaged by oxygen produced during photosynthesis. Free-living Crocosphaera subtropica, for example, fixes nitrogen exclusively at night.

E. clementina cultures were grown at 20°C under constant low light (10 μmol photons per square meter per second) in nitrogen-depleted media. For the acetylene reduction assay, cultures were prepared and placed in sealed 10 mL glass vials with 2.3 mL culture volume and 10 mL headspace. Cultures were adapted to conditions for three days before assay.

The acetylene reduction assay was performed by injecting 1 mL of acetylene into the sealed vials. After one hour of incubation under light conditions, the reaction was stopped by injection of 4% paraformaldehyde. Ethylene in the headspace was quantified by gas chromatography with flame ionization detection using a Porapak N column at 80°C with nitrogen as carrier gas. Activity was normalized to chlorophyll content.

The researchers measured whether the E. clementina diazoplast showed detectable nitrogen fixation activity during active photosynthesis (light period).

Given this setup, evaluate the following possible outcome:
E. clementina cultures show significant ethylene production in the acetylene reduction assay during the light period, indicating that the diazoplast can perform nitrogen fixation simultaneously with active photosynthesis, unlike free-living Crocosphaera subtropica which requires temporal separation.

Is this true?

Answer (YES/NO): YES